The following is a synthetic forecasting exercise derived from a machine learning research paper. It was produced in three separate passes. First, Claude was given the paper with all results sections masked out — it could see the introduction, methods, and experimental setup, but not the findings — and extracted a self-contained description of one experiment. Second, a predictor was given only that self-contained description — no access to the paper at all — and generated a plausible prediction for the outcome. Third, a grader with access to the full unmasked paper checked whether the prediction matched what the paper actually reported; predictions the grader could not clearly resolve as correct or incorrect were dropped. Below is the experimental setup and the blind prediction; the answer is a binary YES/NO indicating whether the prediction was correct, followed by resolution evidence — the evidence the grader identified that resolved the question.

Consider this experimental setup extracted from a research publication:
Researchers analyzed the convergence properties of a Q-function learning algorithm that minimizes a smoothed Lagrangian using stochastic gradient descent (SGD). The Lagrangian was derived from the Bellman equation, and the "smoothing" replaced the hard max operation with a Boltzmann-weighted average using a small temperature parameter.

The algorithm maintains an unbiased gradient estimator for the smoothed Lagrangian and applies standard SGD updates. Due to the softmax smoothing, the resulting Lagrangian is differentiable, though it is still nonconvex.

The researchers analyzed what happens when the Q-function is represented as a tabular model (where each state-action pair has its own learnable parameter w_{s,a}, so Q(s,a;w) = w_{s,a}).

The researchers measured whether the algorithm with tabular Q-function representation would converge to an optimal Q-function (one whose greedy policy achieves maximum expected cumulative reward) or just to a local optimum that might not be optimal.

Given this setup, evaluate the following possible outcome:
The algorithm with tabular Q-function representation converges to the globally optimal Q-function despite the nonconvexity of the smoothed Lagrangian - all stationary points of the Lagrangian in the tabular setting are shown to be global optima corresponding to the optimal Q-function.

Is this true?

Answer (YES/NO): NO